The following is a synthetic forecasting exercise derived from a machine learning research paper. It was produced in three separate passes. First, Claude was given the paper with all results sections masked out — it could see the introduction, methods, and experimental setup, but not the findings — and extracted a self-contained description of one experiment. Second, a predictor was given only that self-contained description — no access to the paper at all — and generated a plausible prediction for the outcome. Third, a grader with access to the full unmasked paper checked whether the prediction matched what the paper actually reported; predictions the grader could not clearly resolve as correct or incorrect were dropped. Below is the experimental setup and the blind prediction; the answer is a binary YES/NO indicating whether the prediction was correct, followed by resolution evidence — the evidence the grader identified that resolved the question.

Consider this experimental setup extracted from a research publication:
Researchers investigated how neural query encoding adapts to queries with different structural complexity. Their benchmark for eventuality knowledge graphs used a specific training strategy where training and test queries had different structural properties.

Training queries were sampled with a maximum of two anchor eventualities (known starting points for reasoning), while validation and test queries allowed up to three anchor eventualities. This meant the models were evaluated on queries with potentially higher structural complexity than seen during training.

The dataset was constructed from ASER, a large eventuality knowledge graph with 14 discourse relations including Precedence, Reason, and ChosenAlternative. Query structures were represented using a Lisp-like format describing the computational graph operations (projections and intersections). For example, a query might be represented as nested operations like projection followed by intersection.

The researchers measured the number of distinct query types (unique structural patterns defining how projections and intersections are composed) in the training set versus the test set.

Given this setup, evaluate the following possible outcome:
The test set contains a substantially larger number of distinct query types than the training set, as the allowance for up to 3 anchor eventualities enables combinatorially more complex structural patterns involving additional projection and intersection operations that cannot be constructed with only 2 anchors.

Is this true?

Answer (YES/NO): YES